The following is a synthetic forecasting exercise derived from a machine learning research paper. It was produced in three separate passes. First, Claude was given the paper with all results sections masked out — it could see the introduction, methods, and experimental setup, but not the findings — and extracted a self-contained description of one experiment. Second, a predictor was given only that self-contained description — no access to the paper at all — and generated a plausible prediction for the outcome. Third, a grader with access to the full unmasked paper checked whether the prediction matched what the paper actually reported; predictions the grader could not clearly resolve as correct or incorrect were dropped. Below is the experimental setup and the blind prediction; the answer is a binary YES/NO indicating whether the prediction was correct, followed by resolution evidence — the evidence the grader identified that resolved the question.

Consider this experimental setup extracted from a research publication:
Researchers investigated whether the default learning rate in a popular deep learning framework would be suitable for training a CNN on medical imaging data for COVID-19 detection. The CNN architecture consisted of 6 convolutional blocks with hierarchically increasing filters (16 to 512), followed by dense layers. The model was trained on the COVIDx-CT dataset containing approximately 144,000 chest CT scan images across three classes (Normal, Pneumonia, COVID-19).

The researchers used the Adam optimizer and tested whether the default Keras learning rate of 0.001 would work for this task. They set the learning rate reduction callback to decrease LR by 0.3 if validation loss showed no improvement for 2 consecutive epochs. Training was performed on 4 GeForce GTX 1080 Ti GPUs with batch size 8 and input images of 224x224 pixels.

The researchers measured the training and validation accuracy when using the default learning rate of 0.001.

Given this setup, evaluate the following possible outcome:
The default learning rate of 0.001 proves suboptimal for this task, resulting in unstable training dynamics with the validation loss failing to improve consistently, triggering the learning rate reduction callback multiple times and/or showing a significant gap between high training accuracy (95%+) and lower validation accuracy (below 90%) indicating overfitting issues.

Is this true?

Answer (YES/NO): NO